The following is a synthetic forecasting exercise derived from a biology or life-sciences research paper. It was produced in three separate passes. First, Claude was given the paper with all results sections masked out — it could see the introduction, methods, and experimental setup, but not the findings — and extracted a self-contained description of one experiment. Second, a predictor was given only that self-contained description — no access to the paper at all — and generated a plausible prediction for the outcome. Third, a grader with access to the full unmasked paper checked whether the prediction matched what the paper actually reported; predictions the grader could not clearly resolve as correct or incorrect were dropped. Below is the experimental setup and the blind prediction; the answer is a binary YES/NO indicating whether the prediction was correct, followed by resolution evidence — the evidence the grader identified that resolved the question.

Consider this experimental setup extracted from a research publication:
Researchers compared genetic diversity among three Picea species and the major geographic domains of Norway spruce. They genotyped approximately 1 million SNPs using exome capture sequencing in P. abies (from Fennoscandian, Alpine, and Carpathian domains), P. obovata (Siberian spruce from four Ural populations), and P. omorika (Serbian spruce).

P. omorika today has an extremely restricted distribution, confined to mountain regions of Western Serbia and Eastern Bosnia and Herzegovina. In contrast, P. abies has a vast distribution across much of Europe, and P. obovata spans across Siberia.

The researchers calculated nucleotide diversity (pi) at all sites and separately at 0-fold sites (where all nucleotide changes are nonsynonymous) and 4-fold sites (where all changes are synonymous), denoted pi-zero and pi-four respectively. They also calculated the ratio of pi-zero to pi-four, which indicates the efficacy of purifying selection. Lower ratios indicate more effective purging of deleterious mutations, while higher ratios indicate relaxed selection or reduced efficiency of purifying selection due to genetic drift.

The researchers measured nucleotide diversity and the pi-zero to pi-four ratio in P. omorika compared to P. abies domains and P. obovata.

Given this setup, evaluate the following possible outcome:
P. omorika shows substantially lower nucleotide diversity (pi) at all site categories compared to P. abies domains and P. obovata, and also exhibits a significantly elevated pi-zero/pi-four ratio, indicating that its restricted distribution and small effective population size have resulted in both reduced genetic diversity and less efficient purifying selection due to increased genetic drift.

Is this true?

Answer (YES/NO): NO